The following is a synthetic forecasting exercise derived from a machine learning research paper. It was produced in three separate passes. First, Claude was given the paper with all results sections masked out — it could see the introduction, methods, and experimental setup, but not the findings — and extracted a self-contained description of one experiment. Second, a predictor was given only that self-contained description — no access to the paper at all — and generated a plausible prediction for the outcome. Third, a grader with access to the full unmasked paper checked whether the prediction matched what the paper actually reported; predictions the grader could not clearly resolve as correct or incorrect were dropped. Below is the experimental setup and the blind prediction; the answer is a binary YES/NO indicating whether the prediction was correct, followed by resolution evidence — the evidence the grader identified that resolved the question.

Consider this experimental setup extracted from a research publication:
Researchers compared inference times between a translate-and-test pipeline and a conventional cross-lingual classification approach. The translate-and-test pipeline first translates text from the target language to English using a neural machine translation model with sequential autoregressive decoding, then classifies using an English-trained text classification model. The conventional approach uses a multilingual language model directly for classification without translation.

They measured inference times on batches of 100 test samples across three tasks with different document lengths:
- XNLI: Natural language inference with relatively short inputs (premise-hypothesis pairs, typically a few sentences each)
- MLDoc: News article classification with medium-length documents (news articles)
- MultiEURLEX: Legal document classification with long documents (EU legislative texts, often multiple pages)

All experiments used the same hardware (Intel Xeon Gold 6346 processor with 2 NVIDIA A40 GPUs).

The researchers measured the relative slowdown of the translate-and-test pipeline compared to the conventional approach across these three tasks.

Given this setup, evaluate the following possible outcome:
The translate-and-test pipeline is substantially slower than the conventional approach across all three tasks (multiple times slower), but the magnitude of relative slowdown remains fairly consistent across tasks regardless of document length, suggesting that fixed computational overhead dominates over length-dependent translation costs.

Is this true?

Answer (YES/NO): NO